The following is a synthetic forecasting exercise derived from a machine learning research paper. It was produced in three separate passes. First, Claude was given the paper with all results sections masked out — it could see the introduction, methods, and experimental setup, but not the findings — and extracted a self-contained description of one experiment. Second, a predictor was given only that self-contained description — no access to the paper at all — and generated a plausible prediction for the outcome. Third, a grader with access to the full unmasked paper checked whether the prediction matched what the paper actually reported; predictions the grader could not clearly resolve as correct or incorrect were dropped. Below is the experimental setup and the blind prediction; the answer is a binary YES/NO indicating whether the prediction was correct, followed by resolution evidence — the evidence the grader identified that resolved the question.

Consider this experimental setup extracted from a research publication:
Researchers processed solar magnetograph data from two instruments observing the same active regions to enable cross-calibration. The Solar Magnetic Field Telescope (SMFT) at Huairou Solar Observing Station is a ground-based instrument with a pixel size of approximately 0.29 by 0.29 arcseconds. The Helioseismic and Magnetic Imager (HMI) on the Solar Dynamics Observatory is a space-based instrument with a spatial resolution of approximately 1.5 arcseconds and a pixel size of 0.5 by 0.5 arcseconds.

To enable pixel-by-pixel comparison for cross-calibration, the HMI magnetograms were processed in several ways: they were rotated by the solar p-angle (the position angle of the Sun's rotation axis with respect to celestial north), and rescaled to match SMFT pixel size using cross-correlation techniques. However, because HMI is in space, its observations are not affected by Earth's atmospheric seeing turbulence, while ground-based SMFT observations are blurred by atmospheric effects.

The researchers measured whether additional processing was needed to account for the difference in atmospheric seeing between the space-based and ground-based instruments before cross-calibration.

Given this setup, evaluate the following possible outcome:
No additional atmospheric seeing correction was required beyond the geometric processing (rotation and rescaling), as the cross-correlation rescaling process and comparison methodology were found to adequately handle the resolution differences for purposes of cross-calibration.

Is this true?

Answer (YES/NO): NO